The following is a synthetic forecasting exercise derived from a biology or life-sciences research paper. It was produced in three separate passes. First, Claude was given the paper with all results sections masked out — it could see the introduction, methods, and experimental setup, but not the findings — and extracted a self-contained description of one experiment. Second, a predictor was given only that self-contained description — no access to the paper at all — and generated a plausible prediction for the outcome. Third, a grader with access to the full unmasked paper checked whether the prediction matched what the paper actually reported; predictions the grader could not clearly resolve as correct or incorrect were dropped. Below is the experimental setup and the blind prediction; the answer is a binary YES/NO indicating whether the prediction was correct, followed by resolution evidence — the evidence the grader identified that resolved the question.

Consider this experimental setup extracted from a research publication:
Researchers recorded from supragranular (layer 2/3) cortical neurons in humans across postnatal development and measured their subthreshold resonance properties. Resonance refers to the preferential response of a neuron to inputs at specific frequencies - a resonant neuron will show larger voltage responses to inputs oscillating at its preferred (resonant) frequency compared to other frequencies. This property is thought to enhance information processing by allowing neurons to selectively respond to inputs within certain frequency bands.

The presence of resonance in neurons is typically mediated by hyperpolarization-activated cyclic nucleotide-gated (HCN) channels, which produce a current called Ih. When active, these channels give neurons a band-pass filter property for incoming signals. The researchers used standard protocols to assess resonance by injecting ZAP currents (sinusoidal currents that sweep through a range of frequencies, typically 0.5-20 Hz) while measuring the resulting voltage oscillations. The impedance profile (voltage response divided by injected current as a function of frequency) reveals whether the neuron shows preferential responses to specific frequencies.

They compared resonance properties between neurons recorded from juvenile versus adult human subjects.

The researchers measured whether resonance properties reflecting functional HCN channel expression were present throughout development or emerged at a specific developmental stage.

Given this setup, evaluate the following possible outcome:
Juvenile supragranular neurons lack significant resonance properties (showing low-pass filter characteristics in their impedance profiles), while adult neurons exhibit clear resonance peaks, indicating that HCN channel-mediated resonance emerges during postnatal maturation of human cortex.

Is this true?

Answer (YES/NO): YES